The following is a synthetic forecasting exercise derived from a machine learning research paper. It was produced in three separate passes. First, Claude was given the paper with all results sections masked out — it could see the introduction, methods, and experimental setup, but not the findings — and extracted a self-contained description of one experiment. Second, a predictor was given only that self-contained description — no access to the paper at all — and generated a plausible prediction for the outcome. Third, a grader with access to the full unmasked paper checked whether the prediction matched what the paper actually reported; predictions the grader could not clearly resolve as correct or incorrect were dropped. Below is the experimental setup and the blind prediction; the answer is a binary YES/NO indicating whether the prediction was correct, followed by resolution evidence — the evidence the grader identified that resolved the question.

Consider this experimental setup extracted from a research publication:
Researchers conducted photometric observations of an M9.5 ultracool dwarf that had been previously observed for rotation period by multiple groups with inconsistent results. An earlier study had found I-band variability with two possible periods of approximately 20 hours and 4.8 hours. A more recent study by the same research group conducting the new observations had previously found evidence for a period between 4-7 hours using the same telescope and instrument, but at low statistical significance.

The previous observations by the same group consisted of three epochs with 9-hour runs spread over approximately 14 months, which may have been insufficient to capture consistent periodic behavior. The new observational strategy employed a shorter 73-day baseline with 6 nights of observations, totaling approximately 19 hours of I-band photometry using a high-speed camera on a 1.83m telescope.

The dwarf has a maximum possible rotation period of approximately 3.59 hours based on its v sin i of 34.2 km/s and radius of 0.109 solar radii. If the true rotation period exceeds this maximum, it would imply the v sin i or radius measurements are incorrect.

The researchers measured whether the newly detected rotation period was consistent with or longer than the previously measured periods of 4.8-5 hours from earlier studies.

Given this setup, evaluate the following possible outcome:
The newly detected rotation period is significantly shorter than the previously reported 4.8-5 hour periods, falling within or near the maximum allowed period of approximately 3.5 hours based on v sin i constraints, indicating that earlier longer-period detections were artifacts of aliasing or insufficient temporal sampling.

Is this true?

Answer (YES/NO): YES